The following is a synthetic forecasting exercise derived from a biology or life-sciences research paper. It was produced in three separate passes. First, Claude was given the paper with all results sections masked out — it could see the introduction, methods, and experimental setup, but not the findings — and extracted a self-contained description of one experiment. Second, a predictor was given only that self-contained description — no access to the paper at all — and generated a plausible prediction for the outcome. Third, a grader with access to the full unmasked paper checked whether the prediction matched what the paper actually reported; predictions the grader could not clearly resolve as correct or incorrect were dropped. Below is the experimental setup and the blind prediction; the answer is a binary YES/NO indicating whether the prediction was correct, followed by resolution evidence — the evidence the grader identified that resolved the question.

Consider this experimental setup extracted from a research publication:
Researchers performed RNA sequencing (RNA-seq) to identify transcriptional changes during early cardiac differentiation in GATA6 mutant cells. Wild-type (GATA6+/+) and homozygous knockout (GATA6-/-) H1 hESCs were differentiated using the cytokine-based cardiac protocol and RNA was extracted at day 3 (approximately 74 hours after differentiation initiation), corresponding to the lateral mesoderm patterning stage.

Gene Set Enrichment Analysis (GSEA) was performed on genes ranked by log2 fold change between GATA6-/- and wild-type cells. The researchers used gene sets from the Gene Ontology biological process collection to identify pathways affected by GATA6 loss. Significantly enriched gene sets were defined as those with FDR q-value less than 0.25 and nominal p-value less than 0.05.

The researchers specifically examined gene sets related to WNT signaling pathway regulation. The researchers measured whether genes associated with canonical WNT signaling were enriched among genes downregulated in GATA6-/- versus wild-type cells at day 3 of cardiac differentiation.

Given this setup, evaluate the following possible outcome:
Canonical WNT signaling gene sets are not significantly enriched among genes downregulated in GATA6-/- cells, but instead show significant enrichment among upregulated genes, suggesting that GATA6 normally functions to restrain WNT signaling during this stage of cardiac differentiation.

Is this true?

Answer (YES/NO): NO